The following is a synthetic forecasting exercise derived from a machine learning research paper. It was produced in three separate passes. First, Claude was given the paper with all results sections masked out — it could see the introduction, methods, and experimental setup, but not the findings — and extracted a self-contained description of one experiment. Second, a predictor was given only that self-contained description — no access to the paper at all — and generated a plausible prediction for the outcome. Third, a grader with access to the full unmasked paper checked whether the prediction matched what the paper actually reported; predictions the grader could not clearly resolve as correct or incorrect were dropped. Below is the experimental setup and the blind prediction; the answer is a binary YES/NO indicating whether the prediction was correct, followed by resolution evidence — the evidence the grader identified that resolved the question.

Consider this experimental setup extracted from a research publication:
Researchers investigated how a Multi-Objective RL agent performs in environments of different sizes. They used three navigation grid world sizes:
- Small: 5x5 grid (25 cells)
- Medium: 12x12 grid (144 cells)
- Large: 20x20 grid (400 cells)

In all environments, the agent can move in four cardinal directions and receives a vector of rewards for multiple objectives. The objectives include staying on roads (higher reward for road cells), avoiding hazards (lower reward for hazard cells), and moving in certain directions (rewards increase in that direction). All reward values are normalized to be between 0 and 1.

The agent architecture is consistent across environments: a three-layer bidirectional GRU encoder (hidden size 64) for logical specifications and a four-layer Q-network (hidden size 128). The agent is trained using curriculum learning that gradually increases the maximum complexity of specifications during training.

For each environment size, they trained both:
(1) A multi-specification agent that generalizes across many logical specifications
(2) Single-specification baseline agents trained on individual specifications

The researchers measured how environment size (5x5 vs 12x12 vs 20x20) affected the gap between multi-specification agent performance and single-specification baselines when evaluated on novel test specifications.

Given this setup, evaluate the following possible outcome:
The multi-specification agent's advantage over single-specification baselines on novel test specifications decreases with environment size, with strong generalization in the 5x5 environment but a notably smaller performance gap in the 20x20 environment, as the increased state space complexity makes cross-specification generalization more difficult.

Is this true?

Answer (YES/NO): NO